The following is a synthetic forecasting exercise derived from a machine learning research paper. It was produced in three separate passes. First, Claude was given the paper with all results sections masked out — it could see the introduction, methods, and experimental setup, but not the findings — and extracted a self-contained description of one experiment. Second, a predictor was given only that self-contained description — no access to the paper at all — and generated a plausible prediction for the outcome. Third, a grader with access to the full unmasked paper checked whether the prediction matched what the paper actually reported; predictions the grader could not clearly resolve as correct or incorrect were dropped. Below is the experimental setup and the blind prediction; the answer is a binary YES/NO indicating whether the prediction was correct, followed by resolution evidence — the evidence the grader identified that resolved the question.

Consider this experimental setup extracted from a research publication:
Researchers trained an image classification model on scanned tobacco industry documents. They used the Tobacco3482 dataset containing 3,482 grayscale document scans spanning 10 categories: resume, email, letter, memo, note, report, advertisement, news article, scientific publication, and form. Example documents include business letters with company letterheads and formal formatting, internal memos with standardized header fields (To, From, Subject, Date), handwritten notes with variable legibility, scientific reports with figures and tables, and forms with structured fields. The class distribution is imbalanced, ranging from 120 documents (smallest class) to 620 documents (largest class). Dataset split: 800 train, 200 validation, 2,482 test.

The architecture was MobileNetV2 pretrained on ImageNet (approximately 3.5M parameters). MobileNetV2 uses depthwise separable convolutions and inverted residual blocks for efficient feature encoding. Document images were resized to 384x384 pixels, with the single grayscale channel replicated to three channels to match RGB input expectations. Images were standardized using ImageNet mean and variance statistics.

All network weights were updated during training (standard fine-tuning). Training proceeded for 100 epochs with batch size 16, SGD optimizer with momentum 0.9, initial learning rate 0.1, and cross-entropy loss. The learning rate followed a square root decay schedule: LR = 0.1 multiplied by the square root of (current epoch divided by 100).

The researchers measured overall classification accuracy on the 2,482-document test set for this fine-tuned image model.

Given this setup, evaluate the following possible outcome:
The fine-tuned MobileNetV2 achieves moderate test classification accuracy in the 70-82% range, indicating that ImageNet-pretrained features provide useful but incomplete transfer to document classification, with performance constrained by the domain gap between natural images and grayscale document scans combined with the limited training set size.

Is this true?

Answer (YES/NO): NO